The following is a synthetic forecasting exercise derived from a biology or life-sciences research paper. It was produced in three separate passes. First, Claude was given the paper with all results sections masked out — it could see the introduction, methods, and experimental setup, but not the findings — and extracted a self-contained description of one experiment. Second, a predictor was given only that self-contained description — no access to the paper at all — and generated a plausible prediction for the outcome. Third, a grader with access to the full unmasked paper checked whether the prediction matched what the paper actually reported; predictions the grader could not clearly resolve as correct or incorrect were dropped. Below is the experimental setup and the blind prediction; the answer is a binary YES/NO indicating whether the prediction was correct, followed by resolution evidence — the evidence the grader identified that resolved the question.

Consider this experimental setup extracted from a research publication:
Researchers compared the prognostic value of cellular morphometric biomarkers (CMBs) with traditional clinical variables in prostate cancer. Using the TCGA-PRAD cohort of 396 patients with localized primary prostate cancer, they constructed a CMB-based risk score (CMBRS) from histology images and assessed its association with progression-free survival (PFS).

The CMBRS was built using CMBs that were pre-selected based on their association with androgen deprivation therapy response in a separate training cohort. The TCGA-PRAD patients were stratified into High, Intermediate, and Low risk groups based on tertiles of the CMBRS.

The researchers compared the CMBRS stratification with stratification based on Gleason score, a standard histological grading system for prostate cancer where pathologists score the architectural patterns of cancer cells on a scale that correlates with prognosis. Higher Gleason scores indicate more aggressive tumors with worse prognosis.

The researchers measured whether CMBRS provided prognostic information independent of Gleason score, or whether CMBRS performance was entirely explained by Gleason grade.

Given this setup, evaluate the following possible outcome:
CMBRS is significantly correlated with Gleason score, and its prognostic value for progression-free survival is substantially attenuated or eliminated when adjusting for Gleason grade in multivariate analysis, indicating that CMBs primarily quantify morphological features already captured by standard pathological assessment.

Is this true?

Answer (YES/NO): NO